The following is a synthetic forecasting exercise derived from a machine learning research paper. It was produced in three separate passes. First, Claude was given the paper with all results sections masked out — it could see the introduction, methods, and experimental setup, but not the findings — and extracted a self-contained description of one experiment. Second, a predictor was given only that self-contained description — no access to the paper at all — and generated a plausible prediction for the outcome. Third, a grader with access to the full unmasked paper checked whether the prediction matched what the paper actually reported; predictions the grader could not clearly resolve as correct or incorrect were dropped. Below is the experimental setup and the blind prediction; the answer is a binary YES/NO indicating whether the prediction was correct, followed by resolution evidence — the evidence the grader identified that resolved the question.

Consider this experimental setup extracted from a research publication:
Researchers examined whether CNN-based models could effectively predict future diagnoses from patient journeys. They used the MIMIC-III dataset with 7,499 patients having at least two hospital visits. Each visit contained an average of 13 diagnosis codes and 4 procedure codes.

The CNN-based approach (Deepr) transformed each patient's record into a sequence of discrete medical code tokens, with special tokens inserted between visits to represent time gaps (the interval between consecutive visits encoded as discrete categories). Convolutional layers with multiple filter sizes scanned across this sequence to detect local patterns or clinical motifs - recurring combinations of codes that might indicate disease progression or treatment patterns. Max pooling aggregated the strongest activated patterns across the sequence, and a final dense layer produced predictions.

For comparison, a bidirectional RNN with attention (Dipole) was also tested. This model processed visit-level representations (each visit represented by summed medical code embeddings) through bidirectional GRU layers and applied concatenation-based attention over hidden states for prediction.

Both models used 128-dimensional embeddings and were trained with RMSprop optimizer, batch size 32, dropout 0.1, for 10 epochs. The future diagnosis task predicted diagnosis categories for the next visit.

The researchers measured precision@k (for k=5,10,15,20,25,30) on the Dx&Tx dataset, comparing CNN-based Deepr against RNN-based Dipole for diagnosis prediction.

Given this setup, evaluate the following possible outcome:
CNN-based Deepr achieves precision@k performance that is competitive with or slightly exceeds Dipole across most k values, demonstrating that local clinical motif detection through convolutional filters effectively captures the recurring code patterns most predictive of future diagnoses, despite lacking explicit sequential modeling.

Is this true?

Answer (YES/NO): NO